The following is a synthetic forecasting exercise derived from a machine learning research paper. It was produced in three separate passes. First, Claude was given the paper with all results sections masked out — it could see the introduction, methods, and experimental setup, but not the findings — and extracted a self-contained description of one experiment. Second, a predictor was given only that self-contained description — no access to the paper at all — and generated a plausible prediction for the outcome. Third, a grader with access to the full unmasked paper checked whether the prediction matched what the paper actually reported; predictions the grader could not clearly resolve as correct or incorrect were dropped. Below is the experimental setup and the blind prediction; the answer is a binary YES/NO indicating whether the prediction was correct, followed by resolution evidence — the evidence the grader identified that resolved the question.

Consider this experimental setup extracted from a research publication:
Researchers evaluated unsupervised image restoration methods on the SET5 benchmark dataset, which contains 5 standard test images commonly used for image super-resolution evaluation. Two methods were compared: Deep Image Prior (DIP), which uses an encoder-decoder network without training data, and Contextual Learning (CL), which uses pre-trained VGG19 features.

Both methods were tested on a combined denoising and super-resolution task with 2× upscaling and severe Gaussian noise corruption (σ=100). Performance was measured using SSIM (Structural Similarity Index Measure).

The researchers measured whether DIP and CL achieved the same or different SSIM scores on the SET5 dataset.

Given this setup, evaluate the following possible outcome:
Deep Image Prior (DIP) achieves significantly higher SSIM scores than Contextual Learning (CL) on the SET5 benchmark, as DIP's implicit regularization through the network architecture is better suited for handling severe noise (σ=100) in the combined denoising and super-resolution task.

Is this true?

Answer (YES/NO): NO